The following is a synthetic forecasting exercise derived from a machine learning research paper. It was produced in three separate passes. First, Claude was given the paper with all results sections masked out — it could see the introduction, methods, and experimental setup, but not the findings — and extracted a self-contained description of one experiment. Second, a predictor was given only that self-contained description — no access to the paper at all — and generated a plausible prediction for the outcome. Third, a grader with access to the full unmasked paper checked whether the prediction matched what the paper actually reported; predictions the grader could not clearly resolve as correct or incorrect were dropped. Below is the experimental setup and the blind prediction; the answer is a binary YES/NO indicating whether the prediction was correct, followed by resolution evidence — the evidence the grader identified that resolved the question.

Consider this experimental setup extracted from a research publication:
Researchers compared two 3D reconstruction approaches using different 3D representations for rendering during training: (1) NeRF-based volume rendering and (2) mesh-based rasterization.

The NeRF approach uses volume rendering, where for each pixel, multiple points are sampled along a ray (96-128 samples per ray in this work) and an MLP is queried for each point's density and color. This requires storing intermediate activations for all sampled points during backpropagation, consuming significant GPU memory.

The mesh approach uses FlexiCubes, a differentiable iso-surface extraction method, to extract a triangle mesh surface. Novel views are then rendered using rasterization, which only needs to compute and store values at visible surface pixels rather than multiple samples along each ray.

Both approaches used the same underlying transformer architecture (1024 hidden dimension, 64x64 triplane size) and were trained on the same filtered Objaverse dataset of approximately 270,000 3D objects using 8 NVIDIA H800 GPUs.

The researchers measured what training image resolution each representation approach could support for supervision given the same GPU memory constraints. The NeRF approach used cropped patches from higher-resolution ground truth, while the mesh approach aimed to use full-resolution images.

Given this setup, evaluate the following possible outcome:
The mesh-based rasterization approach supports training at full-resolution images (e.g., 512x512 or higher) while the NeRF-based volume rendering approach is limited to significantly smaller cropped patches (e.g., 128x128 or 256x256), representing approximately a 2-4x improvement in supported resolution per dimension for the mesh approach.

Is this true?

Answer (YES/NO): YES